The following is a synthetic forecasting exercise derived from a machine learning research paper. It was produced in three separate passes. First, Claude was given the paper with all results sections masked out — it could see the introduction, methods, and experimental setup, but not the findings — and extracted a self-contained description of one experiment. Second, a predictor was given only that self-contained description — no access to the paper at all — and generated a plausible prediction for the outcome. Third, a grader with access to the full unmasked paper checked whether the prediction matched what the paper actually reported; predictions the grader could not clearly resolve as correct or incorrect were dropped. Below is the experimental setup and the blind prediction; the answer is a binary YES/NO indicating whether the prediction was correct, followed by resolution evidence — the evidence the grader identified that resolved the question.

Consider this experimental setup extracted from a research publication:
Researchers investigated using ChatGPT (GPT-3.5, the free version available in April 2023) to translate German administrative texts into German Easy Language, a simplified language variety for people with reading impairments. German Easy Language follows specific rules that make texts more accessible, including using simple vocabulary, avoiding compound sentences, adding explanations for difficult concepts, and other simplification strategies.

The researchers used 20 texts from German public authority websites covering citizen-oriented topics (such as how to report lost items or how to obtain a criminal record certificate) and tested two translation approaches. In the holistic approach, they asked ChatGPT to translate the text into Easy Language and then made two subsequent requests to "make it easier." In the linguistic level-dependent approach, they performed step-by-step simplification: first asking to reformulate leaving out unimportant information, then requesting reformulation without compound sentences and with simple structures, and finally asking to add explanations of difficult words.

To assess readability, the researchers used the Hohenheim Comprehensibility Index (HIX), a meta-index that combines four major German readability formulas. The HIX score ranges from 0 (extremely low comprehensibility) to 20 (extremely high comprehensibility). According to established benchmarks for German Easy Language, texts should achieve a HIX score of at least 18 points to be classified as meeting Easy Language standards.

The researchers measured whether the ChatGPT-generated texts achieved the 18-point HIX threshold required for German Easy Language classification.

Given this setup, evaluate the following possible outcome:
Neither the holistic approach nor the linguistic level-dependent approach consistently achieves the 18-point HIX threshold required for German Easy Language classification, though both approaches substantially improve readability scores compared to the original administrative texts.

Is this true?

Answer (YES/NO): YES